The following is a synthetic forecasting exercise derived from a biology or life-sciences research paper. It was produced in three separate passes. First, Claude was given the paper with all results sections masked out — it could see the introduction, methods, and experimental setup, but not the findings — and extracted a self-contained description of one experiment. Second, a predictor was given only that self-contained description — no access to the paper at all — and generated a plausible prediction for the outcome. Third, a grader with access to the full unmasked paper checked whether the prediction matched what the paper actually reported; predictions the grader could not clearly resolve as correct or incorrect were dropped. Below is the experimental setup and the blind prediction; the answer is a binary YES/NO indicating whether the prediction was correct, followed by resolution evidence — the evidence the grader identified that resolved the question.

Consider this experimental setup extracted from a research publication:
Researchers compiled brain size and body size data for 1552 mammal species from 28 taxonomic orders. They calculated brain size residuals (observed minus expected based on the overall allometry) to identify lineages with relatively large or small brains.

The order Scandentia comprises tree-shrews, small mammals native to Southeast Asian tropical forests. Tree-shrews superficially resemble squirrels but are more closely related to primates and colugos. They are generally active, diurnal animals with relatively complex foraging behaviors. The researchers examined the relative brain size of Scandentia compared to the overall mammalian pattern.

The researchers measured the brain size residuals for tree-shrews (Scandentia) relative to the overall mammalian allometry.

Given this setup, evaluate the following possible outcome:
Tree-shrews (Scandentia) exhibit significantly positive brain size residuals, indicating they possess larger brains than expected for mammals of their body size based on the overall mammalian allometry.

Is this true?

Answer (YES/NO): YES